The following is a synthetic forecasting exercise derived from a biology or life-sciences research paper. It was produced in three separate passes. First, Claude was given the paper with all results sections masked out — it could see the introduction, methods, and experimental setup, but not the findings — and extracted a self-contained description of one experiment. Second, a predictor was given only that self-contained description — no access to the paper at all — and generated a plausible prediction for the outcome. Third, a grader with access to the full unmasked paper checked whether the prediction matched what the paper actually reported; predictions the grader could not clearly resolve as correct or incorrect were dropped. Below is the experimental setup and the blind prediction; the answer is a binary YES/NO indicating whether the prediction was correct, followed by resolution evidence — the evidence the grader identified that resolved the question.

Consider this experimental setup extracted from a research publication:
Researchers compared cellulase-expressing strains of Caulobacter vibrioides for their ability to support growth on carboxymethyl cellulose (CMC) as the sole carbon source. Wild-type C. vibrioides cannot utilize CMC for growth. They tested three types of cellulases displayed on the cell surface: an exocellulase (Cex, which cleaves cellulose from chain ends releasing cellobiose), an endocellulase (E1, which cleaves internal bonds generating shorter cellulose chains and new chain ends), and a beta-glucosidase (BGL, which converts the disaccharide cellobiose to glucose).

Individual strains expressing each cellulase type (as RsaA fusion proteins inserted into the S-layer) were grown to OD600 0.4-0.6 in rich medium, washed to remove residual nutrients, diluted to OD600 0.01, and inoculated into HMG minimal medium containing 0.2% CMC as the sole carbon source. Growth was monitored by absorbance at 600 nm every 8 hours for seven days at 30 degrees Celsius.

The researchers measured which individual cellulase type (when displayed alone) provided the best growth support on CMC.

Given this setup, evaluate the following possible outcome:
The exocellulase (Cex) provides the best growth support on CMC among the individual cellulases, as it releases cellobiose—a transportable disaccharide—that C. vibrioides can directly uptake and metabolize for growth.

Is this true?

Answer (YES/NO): NO